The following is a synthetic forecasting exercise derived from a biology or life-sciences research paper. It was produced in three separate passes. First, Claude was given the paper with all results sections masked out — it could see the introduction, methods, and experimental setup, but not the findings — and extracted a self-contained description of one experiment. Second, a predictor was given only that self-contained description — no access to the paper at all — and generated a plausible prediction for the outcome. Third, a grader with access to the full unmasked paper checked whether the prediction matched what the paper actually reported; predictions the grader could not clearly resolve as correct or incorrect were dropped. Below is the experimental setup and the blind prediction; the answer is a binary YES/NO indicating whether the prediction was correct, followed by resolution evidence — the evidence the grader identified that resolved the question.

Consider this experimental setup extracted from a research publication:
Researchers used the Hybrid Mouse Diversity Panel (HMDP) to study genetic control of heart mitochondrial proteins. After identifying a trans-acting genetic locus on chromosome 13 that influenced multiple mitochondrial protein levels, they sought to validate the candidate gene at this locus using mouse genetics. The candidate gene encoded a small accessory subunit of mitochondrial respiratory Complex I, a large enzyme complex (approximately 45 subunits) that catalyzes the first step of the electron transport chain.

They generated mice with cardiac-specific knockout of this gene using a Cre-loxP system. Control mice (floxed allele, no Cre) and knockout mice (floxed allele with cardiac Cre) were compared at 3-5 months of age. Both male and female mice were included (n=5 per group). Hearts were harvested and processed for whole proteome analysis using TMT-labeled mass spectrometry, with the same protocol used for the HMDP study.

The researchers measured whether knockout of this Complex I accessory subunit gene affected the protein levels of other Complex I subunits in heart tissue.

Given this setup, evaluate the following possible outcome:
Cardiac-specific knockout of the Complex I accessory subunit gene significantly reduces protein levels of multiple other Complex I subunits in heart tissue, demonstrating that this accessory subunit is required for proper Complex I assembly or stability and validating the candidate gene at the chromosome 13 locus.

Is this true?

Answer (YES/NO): YES